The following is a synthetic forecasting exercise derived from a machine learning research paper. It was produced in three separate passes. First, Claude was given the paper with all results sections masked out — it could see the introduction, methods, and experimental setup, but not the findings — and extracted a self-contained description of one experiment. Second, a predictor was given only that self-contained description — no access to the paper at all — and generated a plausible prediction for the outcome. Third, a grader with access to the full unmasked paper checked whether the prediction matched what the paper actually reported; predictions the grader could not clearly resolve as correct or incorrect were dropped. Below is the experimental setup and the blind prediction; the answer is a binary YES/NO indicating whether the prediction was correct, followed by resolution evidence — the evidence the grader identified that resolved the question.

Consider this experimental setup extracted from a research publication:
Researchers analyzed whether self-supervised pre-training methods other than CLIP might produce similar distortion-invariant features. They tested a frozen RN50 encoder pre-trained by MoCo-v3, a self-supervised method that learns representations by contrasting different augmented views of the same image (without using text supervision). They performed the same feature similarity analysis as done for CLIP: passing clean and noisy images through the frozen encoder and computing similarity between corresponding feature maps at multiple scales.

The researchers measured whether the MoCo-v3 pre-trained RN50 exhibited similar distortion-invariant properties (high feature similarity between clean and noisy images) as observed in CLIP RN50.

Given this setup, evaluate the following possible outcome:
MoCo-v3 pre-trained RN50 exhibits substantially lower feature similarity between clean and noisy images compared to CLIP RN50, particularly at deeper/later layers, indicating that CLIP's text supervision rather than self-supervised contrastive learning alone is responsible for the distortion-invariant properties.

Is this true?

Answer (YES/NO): NO